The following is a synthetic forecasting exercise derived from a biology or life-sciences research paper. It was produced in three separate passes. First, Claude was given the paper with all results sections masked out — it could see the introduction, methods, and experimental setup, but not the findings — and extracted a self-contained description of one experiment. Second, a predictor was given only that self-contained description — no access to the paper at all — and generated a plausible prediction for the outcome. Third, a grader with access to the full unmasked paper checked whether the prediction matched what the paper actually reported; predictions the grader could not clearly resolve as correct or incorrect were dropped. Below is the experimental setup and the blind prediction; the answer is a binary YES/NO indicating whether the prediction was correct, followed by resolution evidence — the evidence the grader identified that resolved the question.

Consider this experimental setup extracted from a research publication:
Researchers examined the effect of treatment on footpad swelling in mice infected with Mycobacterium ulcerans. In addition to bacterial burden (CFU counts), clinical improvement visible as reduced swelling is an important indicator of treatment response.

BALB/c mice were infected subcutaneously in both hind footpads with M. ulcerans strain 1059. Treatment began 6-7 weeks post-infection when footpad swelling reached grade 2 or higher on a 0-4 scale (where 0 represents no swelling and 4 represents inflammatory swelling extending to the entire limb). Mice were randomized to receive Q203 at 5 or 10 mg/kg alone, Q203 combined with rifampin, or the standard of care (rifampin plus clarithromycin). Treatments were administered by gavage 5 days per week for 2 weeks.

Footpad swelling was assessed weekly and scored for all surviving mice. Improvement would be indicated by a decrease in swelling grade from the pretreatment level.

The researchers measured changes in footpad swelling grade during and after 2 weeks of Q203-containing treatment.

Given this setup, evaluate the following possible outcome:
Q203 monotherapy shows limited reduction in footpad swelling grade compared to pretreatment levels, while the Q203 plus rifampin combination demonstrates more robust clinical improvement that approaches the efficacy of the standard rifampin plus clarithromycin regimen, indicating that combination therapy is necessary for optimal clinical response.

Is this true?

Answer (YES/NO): NO